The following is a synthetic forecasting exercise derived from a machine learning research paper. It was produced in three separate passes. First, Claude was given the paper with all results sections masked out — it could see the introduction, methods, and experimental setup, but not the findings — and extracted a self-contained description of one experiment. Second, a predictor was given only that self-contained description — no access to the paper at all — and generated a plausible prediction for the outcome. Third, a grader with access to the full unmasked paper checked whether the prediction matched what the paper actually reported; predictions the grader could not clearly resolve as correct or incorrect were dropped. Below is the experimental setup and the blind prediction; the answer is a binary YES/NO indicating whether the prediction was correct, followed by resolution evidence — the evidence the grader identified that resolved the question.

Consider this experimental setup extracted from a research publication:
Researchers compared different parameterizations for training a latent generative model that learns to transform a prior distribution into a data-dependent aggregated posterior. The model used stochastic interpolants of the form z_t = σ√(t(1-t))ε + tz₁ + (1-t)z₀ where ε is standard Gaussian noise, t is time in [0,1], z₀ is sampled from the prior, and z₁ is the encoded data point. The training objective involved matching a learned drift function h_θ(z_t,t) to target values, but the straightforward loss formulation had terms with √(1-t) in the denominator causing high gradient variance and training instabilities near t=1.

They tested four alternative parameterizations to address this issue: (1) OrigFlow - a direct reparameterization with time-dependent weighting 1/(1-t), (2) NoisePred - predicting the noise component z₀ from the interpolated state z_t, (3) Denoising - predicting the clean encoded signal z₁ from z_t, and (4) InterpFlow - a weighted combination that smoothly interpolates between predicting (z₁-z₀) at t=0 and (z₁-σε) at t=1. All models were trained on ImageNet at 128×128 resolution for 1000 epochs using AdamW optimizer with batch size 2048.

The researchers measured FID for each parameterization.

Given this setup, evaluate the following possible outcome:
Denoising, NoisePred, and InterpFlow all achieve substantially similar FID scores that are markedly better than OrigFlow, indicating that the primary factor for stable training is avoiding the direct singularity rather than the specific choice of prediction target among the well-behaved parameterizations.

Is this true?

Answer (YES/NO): NO